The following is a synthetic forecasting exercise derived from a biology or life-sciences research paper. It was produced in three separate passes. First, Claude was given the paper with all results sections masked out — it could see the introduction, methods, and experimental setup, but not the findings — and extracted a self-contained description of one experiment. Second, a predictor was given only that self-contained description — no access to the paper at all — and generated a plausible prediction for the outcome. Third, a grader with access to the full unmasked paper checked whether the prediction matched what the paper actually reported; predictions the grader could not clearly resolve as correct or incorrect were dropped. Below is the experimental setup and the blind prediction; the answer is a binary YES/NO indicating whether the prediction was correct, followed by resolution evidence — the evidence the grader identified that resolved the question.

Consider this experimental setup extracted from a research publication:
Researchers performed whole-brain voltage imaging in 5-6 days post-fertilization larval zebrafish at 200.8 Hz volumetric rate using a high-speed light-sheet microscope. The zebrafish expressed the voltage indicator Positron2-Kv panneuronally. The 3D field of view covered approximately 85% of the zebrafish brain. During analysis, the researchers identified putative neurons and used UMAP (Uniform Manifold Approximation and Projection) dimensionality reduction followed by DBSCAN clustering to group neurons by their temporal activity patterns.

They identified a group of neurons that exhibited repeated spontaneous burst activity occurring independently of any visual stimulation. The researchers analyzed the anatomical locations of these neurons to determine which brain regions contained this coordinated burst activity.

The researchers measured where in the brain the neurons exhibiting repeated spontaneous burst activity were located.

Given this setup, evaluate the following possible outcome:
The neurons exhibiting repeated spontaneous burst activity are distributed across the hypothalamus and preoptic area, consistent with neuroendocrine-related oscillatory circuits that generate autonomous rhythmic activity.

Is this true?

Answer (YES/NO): NO